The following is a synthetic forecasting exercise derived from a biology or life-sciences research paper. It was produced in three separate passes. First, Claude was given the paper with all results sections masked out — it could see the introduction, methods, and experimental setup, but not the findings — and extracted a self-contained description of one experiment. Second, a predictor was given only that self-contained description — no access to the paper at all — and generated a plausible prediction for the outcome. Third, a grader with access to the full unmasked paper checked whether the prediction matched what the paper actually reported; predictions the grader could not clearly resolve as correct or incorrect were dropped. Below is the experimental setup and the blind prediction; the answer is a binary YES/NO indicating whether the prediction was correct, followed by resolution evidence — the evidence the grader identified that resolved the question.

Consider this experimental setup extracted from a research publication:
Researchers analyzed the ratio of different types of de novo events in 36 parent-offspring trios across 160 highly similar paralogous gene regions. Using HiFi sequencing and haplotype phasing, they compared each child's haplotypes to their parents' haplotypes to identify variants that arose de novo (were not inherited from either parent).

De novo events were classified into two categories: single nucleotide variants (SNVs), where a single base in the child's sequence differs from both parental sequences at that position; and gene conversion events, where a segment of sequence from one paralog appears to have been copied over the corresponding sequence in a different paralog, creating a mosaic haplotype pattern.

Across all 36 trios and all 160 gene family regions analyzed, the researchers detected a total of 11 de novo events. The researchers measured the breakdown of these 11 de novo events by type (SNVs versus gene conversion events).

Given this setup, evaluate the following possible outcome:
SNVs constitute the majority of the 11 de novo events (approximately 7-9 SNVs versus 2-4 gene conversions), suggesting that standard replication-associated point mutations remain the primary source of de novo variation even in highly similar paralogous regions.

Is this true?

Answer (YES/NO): YES